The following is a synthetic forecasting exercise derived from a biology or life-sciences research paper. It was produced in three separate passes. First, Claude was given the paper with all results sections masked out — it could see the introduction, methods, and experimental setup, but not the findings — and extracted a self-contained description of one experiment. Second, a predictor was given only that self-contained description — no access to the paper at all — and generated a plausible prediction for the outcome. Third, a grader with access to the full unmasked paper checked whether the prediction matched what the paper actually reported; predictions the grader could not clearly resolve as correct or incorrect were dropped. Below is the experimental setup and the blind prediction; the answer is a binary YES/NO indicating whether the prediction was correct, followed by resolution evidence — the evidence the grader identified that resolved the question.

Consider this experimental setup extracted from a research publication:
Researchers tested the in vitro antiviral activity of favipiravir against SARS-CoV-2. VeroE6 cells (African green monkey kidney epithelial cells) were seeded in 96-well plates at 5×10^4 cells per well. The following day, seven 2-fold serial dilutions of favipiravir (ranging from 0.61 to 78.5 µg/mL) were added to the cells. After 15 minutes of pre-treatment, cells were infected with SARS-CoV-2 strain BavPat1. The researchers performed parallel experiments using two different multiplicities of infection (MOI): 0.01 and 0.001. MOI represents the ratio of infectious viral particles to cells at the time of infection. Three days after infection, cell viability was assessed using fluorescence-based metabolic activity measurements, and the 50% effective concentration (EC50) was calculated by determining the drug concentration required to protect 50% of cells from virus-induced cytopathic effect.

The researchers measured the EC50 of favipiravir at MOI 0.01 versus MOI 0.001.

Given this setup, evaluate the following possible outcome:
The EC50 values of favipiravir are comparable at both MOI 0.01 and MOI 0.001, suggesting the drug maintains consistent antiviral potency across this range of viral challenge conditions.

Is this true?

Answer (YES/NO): NO